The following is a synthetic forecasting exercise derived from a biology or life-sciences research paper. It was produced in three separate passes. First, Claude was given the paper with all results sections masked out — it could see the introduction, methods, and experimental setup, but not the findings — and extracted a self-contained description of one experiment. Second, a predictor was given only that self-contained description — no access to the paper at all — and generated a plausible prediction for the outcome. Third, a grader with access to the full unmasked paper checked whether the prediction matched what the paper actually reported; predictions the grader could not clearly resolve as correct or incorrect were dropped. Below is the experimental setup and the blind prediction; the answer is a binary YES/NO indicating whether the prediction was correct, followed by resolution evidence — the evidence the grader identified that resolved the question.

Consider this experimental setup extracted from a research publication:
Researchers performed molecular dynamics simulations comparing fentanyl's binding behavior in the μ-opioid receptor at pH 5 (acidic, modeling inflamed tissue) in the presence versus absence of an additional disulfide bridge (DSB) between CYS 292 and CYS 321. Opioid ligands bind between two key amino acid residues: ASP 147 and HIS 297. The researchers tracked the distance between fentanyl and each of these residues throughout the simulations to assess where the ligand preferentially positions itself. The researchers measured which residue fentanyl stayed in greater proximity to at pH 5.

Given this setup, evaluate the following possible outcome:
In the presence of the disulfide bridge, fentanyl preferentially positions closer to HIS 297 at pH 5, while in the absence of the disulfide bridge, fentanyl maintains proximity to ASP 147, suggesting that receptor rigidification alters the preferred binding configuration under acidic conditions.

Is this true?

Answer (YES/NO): NO